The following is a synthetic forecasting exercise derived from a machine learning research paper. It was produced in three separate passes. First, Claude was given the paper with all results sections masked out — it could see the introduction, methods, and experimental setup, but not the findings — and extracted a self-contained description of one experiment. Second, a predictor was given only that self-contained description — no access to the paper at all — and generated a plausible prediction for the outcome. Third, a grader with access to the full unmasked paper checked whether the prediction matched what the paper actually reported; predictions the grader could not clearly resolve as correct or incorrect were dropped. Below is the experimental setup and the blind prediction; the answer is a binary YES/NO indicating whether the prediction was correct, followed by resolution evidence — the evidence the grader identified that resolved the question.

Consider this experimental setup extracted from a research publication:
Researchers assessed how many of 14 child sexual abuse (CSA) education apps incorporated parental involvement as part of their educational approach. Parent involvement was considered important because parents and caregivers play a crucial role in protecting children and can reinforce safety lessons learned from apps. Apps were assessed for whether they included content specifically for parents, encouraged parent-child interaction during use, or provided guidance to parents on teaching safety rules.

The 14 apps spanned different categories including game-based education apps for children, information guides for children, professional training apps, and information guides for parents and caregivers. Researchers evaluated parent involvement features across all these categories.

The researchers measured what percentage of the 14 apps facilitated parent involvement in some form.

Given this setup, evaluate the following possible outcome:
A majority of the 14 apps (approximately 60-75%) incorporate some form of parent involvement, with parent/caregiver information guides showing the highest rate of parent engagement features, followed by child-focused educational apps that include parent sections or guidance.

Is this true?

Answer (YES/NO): NO